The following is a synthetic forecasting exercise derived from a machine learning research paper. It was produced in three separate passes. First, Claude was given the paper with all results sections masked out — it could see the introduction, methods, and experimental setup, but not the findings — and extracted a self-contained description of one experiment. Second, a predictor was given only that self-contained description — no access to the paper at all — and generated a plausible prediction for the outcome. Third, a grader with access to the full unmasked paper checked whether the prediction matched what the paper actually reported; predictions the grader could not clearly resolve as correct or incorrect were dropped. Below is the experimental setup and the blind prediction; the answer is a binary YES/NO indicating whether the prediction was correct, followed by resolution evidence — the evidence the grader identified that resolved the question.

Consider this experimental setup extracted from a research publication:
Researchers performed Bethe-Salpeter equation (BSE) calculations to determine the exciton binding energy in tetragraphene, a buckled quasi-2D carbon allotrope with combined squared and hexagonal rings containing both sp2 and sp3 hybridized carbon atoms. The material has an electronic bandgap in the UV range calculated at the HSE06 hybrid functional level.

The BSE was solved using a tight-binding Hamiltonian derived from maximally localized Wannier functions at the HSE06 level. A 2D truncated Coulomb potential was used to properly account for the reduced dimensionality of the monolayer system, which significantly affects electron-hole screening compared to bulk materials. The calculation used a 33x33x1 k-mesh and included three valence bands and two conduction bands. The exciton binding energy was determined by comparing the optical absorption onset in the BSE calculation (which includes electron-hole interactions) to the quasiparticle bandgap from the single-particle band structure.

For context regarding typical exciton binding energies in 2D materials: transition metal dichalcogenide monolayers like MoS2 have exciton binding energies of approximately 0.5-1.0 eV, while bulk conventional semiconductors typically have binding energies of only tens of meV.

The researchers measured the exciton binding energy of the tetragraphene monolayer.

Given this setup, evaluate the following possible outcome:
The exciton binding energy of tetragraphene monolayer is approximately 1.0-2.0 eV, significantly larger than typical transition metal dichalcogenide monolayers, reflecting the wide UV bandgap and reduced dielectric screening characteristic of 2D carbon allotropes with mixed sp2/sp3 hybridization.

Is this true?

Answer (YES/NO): NO